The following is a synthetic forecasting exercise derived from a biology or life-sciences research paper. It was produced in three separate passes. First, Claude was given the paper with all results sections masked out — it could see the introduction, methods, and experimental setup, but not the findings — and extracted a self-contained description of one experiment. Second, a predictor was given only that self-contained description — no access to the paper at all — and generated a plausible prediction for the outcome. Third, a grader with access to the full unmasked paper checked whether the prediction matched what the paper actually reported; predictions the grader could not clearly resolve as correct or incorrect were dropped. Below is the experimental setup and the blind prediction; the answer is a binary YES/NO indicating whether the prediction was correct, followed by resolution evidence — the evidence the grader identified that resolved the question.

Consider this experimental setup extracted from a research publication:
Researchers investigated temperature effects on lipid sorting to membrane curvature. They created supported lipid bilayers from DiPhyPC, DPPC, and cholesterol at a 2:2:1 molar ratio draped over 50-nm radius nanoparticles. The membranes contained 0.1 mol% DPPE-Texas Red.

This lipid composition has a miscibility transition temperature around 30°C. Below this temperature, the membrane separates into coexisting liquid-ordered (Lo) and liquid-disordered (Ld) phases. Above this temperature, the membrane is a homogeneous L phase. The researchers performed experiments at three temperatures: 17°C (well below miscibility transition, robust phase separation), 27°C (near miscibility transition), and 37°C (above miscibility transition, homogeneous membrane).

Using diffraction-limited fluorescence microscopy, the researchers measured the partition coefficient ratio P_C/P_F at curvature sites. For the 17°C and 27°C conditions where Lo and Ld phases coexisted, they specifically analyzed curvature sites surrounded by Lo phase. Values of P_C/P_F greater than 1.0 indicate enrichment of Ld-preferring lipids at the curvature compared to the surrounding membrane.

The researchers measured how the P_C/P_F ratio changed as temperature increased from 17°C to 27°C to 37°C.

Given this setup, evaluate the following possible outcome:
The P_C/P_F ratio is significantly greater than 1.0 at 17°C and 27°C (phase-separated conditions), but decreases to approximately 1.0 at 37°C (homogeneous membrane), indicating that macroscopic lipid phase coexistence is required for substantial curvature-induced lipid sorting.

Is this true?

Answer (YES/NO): NO